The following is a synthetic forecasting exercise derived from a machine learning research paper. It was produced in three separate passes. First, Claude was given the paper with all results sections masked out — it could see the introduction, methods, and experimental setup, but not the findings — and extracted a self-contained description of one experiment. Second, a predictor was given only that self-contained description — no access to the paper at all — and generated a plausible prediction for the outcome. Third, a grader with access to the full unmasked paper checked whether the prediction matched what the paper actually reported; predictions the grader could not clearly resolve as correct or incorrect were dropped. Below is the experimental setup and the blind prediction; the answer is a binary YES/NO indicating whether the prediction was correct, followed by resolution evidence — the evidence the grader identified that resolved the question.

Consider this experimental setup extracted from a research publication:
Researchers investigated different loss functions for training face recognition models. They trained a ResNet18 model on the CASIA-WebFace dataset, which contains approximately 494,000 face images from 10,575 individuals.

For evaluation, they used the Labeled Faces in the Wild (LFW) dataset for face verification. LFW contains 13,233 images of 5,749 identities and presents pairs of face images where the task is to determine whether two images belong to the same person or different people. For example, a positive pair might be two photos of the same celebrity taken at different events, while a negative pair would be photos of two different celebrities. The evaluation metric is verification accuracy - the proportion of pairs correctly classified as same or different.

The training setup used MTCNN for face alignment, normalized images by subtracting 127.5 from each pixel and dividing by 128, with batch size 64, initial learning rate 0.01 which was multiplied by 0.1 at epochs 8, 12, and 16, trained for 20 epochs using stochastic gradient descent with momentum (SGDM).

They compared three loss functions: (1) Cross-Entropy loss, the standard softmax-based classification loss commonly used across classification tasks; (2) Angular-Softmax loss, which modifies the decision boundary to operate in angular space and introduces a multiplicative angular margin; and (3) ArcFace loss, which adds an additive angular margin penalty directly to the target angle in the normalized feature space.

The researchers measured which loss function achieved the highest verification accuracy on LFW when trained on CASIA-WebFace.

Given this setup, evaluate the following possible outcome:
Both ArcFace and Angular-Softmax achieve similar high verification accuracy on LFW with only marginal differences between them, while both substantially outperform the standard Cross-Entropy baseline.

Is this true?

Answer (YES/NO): NO